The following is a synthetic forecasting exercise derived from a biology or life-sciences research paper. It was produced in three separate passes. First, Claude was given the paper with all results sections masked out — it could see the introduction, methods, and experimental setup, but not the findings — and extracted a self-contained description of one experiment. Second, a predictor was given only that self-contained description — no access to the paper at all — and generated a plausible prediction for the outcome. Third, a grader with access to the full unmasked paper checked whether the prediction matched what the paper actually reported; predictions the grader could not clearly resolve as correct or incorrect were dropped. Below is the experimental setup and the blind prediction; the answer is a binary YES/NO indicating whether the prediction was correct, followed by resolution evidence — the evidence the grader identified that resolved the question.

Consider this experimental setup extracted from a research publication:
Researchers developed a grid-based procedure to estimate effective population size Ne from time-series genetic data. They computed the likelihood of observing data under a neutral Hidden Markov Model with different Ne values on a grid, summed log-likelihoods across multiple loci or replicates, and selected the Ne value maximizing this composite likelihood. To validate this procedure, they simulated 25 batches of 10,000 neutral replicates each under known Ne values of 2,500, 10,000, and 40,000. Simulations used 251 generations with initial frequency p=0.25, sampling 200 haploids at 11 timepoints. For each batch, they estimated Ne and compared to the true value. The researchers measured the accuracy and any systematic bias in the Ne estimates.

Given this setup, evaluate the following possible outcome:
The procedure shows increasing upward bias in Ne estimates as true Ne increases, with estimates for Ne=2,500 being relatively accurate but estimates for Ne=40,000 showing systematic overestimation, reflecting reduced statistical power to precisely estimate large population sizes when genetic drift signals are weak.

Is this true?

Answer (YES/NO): NO